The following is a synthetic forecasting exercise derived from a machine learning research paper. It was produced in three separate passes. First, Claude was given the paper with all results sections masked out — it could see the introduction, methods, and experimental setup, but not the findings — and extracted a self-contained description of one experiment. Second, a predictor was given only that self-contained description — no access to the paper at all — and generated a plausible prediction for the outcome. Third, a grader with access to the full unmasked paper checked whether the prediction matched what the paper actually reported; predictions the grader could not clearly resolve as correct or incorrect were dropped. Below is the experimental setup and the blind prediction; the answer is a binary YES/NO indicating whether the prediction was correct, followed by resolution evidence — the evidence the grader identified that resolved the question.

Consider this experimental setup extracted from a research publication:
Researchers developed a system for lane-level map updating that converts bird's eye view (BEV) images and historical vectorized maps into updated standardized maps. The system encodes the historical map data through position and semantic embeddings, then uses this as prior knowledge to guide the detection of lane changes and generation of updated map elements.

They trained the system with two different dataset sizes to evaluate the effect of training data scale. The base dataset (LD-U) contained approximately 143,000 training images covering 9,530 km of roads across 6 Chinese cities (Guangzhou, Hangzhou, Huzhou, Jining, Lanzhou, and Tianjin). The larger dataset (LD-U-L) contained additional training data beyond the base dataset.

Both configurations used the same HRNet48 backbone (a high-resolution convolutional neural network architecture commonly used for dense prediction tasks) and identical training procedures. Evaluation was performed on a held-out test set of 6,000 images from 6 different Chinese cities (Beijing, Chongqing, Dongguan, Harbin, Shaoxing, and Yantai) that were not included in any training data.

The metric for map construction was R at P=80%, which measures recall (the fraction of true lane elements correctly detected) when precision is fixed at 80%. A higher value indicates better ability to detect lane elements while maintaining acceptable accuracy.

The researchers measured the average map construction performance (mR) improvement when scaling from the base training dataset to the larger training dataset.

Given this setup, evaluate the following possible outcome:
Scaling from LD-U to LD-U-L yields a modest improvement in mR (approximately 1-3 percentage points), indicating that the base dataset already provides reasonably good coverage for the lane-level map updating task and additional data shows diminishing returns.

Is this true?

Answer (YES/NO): NO